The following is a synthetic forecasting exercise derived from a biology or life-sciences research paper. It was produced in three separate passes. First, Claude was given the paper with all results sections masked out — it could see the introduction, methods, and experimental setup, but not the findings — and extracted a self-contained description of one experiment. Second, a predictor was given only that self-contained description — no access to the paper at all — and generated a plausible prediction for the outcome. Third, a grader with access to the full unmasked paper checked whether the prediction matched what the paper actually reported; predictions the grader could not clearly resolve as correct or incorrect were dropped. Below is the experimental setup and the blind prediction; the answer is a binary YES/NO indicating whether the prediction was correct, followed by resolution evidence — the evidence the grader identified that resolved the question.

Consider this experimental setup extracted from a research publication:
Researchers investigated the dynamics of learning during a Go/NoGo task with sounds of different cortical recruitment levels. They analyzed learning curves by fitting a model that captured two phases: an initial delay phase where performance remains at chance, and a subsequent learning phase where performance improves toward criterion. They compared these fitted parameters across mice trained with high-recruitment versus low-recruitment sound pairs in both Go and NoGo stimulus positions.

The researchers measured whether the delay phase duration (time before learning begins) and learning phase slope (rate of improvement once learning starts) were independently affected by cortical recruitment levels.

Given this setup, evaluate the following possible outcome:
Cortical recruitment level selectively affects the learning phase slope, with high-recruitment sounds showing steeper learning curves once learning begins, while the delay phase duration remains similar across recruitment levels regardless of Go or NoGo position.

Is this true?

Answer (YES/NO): NO